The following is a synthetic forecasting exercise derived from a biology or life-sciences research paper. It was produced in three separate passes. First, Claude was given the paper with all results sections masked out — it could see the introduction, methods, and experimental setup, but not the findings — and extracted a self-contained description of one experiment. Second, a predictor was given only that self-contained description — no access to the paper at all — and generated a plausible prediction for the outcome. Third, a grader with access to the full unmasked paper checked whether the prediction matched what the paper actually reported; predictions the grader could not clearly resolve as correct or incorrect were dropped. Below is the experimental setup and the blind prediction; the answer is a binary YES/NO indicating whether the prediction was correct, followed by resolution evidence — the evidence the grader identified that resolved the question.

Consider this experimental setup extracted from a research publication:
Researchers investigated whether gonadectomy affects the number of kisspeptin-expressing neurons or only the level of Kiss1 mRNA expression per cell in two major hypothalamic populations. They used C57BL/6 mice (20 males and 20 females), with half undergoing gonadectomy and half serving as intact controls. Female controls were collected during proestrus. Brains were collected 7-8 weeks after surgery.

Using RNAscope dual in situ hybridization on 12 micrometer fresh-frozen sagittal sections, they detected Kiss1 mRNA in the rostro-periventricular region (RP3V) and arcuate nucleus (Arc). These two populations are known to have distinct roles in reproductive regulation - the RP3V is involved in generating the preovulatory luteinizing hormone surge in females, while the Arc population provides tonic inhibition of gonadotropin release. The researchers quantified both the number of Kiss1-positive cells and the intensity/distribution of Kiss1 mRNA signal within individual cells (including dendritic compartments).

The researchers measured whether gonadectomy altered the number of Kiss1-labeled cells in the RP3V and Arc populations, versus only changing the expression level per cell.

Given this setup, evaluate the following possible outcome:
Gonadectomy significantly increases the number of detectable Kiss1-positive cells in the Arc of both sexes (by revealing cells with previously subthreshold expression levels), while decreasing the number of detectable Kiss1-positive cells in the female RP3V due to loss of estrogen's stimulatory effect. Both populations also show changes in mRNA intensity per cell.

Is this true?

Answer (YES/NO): NO